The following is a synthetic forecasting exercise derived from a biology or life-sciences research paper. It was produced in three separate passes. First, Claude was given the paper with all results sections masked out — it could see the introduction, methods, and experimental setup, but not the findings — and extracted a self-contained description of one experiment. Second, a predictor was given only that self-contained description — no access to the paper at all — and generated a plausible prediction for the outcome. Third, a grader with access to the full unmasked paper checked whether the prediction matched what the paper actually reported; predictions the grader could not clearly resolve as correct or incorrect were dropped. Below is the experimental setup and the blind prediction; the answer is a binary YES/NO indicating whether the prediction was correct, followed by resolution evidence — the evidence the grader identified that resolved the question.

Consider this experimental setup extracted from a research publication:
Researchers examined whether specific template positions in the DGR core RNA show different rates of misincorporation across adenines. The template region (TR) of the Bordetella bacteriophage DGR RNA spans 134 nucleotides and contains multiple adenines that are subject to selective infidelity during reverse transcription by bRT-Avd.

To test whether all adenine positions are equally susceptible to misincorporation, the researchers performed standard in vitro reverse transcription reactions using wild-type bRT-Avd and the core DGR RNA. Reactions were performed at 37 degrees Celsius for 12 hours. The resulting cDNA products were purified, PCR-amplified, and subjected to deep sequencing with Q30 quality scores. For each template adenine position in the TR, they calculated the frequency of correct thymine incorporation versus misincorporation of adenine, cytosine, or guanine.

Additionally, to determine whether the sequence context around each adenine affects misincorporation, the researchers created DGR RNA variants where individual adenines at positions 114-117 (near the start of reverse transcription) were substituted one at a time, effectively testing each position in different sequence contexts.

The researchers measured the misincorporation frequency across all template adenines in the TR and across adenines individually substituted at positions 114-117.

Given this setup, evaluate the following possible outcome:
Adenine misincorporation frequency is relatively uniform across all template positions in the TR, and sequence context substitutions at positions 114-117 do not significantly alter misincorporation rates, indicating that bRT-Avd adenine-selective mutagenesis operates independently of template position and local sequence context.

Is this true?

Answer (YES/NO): NO